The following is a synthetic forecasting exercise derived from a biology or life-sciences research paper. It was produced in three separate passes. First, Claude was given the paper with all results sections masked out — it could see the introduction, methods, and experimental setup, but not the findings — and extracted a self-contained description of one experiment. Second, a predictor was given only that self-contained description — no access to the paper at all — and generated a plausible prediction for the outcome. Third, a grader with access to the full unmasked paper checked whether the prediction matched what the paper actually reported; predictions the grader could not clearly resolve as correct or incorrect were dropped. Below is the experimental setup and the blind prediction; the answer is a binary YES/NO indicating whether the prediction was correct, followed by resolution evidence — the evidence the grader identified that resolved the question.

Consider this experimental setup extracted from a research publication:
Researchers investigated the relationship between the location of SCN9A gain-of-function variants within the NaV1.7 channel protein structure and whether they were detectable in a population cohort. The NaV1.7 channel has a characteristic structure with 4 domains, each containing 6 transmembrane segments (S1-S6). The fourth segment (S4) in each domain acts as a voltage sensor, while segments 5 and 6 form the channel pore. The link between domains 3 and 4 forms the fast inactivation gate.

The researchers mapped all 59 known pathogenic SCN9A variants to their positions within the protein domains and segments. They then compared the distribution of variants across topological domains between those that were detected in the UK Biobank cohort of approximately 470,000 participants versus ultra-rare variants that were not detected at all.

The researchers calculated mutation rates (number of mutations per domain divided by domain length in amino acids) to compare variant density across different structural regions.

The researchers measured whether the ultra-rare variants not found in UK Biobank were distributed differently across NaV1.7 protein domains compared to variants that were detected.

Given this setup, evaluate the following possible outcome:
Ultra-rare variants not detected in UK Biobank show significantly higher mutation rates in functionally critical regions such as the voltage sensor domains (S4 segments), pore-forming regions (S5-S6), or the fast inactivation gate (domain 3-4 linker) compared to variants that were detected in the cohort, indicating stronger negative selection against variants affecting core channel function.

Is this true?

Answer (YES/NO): YES